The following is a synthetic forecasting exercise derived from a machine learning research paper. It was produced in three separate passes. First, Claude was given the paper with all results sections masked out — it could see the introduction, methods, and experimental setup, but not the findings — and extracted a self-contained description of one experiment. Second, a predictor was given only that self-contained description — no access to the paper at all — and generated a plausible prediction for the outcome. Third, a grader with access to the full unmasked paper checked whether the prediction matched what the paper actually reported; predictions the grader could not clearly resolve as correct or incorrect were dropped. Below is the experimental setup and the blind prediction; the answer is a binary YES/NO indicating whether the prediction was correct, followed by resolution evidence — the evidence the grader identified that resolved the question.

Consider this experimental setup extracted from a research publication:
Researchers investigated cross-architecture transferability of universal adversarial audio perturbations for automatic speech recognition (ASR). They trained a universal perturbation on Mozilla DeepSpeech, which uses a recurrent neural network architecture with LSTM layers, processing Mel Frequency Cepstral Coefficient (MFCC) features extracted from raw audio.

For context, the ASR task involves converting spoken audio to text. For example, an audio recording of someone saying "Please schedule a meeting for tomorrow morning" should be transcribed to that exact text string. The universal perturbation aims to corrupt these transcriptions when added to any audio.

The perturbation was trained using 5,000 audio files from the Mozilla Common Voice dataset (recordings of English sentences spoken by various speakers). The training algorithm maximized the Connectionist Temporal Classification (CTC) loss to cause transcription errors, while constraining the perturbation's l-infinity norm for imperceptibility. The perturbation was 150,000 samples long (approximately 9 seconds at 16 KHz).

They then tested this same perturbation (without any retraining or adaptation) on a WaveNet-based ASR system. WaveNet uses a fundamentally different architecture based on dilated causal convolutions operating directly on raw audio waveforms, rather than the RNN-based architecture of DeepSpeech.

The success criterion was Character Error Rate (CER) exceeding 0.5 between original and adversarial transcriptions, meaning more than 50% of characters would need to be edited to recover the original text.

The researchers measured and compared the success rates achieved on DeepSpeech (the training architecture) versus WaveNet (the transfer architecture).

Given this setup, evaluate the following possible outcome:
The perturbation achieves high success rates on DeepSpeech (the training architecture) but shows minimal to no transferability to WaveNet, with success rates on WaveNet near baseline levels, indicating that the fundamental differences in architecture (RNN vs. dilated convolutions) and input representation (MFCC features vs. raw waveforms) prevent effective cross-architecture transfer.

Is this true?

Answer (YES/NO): NO